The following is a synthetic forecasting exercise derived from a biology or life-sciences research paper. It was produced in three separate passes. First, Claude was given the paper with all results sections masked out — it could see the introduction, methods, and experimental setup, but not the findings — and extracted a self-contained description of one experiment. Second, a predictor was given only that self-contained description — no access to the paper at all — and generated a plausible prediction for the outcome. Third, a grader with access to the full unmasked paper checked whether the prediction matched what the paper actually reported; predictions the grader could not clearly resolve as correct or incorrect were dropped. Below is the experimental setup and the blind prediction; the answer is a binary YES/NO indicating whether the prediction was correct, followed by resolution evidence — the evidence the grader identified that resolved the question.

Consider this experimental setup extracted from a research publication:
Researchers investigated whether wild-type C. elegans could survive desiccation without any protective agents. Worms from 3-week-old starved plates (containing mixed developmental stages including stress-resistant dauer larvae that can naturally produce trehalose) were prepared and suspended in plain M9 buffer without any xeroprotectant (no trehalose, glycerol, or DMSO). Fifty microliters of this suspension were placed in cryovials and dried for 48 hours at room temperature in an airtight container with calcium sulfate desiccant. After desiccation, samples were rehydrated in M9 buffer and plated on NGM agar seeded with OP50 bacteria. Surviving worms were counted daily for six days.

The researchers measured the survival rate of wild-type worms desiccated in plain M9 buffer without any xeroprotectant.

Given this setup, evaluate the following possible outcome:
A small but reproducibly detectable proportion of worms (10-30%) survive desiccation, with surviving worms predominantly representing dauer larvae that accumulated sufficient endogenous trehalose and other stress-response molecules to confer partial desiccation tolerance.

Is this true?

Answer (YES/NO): NO